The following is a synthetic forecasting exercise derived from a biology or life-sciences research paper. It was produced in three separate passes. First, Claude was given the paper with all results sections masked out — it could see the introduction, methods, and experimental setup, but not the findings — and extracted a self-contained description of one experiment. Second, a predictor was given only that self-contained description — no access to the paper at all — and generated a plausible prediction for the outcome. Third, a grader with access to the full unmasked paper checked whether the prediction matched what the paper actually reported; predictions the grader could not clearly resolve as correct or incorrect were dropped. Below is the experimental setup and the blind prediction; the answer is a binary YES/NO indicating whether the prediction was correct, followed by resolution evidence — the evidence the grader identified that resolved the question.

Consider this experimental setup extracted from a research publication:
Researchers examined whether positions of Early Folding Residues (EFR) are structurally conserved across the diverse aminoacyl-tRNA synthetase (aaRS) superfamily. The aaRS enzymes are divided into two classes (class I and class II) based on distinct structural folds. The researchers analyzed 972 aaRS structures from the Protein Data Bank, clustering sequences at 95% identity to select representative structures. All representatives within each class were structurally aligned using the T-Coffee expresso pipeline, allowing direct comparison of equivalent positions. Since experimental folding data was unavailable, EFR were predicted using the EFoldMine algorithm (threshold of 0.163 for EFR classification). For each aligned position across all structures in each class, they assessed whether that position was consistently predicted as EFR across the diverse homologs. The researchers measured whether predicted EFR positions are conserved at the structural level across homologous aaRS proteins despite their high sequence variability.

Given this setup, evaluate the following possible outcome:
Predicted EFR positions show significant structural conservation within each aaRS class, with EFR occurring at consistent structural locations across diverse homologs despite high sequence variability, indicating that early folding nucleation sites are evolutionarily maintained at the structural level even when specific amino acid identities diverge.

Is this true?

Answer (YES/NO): YES